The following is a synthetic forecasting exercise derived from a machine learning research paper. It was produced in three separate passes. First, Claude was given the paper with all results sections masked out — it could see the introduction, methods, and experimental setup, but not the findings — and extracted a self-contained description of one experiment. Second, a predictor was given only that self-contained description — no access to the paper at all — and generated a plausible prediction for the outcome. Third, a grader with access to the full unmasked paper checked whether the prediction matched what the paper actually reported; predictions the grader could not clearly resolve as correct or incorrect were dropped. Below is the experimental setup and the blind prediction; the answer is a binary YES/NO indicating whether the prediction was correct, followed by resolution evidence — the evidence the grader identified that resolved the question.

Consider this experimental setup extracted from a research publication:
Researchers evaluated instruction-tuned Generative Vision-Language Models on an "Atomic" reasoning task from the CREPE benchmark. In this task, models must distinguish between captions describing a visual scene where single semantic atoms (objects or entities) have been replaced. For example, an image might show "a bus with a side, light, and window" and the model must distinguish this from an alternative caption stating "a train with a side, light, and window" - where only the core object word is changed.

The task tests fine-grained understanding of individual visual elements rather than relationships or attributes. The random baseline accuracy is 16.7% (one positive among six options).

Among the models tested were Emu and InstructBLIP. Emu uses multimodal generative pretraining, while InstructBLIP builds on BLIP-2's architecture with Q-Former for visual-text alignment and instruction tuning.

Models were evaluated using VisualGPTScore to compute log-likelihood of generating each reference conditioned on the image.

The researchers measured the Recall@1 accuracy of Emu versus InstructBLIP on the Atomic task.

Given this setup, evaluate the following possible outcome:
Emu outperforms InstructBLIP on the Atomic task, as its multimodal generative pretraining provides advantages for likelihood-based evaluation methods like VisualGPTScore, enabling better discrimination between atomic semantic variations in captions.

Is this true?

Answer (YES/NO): YES